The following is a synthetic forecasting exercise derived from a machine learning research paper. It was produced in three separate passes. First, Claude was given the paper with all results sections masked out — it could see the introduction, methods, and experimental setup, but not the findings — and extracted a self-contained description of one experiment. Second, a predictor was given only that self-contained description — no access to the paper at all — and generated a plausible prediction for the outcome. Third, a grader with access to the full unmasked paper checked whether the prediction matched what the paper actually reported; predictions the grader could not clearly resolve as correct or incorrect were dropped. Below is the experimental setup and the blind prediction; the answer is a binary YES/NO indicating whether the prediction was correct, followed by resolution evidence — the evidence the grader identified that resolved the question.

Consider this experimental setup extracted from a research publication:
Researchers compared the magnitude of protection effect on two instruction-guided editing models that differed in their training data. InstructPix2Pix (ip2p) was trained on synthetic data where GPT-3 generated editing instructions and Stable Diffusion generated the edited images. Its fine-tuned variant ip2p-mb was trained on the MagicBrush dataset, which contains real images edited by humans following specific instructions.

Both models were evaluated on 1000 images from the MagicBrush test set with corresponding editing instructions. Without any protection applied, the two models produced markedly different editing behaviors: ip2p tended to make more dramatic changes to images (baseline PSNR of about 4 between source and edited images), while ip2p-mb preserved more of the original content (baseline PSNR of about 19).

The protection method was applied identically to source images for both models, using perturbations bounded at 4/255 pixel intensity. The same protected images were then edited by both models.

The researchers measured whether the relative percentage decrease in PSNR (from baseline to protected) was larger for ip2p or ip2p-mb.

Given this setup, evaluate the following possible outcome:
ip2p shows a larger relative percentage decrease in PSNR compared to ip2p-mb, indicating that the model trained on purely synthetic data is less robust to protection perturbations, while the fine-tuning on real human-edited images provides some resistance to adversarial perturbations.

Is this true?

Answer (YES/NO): YES